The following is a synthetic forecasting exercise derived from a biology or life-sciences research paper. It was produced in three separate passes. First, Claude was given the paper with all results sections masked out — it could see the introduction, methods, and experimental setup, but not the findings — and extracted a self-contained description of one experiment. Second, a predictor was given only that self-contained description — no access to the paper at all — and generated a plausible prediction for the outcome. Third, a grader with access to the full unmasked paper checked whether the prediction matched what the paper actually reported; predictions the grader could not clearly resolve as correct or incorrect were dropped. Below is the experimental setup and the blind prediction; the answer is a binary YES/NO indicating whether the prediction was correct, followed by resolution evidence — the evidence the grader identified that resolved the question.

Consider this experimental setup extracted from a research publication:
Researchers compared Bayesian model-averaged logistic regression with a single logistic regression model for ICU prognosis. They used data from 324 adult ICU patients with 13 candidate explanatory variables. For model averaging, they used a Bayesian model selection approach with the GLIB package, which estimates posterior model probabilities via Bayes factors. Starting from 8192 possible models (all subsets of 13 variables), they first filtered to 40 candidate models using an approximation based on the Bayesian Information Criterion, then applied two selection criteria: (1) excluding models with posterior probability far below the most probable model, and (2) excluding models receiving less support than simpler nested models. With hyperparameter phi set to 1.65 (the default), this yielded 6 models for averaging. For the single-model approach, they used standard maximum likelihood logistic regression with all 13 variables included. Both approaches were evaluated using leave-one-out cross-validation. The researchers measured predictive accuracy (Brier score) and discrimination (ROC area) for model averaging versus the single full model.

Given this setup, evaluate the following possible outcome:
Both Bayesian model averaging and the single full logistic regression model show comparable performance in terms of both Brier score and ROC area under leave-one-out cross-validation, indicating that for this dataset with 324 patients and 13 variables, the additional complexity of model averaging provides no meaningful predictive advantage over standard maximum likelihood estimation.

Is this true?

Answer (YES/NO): NO